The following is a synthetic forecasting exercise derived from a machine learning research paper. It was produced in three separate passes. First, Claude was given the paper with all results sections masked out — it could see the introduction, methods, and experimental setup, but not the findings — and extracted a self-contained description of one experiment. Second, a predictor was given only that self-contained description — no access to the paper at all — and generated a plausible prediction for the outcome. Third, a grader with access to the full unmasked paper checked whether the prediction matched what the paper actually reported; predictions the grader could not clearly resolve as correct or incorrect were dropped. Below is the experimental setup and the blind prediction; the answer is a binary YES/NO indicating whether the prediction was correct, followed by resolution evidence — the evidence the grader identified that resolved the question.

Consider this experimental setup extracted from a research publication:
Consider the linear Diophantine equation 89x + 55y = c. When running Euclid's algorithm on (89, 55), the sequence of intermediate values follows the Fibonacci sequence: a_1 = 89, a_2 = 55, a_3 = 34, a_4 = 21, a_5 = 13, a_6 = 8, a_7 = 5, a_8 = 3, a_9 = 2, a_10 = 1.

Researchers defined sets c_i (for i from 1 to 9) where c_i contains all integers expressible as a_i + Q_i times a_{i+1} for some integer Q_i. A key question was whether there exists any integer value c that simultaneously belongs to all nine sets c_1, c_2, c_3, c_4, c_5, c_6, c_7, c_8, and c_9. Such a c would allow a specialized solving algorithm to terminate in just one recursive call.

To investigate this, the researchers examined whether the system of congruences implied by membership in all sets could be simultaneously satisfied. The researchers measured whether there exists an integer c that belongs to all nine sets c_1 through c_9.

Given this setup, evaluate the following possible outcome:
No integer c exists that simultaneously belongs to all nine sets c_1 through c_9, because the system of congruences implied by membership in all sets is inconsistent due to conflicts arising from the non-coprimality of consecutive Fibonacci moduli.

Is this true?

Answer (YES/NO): YES